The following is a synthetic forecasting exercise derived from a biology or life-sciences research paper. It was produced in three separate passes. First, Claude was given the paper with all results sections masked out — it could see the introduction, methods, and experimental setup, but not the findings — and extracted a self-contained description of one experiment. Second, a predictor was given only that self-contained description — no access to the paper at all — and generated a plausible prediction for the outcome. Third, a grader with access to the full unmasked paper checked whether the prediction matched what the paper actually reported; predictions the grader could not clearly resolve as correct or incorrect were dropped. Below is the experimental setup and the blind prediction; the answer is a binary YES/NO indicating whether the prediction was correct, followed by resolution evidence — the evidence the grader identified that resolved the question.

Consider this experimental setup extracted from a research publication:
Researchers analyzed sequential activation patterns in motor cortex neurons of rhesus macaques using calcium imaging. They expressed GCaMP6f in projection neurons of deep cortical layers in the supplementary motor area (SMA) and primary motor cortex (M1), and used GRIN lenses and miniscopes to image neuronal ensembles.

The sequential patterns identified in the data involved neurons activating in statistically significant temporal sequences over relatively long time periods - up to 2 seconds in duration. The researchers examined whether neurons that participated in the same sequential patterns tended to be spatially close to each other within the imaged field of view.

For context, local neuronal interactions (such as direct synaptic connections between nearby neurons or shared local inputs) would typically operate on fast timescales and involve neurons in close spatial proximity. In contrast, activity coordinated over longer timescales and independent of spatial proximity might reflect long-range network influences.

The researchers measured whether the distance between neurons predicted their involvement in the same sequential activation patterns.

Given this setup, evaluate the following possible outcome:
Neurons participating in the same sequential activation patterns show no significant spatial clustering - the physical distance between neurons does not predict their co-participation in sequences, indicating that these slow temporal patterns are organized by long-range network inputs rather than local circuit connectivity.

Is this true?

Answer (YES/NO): YES